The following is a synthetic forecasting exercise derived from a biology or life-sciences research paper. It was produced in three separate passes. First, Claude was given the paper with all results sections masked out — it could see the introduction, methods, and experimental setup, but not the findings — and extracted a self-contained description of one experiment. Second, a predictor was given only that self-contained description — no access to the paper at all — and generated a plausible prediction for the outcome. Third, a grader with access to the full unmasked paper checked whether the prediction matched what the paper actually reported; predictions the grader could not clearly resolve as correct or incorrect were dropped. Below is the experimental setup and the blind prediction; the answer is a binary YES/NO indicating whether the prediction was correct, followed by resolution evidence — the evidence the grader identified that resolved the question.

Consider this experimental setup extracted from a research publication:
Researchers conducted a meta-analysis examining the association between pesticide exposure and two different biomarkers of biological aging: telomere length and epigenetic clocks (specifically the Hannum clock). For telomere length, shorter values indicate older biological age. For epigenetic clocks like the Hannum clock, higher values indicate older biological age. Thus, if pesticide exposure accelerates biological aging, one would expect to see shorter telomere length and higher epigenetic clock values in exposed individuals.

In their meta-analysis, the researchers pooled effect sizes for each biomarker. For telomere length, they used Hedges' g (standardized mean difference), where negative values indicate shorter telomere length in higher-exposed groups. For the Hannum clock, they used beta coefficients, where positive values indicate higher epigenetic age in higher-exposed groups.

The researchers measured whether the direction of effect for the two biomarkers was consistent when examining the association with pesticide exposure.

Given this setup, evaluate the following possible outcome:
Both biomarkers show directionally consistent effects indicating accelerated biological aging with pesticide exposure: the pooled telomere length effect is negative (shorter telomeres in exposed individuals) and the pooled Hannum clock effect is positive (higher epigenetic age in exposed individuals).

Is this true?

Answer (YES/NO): YES